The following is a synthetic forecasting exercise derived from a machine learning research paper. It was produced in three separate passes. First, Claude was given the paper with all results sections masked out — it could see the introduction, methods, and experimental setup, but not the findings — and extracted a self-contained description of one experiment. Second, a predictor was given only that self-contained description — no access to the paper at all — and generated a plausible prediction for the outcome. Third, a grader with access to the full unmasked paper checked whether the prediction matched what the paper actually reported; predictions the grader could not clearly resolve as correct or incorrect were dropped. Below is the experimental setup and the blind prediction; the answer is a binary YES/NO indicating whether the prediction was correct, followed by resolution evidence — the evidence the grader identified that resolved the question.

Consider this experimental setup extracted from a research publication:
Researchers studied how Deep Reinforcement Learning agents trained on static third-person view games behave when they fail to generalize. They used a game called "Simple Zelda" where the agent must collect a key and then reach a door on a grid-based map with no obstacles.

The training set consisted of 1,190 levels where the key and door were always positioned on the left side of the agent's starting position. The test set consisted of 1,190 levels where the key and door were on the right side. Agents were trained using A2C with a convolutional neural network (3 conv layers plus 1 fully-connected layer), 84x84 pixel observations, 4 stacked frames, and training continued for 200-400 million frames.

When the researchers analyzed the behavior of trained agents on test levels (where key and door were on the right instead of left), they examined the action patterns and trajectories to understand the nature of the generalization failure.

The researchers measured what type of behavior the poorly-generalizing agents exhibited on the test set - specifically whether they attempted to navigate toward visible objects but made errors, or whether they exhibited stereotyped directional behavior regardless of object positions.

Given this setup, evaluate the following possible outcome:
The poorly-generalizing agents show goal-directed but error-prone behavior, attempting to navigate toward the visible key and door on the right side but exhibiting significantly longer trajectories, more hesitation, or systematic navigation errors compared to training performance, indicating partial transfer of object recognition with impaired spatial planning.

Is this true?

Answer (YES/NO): NO